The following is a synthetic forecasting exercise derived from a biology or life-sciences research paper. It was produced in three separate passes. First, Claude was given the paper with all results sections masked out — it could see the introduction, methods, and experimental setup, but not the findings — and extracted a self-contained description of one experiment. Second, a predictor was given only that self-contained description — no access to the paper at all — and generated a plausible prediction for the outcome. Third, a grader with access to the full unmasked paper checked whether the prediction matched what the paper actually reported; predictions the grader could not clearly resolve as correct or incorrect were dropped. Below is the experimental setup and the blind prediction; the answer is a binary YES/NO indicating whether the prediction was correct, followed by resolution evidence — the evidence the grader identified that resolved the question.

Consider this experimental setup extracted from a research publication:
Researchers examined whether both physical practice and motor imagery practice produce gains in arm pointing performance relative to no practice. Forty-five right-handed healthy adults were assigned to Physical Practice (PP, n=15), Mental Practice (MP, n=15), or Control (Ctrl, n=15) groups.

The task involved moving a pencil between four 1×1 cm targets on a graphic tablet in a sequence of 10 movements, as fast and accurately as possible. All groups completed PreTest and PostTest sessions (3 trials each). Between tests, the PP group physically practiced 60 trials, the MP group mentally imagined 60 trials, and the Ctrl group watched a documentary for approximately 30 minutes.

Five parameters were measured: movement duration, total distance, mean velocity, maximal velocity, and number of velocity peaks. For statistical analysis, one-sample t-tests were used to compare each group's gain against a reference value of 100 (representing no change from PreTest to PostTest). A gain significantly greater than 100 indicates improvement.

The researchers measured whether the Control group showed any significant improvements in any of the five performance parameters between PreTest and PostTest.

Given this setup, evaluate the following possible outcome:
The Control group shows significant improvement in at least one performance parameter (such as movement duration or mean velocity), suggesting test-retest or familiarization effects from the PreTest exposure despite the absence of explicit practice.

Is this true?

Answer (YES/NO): YES